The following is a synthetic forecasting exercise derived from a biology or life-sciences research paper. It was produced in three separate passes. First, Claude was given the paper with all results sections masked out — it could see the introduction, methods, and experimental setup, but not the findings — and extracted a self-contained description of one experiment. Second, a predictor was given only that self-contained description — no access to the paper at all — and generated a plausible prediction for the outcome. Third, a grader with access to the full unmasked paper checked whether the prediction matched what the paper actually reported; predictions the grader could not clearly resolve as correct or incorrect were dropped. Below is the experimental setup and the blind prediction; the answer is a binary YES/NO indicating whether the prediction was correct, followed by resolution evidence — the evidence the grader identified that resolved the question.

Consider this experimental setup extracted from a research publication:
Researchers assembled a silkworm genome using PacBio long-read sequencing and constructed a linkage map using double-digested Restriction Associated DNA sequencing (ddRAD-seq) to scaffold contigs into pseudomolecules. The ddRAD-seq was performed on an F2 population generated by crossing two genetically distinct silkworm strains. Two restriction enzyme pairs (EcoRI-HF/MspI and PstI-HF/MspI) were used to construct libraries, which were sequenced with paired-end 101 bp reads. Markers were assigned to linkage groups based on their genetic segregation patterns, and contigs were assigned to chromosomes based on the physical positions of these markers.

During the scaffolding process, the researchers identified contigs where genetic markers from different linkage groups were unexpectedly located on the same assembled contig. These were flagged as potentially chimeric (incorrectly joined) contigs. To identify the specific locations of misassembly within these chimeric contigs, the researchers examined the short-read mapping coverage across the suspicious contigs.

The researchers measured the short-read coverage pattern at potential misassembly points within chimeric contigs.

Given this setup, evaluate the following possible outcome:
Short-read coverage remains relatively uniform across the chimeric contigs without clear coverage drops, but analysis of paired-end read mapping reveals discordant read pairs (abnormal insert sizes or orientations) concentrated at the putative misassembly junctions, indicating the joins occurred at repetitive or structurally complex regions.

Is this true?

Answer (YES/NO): NO